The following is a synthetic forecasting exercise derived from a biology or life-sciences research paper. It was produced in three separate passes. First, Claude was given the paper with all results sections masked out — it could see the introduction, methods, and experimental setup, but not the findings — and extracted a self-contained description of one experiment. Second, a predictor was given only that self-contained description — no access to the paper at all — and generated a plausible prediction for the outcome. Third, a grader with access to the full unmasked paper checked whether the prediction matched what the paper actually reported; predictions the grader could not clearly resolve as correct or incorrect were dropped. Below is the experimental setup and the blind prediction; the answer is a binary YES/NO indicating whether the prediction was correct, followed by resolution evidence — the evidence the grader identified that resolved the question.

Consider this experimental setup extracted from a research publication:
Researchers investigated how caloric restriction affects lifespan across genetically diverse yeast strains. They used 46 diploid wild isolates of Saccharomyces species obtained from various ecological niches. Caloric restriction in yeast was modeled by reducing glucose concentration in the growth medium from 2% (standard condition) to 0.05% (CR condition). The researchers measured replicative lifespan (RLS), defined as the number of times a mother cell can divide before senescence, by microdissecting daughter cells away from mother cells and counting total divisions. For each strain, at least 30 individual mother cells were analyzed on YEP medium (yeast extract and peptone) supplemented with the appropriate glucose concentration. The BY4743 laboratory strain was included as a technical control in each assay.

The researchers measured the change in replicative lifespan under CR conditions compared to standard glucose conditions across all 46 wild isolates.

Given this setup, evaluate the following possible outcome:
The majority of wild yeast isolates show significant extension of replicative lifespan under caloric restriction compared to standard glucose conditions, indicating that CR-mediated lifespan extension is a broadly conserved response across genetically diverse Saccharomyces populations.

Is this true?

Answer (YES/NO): NO